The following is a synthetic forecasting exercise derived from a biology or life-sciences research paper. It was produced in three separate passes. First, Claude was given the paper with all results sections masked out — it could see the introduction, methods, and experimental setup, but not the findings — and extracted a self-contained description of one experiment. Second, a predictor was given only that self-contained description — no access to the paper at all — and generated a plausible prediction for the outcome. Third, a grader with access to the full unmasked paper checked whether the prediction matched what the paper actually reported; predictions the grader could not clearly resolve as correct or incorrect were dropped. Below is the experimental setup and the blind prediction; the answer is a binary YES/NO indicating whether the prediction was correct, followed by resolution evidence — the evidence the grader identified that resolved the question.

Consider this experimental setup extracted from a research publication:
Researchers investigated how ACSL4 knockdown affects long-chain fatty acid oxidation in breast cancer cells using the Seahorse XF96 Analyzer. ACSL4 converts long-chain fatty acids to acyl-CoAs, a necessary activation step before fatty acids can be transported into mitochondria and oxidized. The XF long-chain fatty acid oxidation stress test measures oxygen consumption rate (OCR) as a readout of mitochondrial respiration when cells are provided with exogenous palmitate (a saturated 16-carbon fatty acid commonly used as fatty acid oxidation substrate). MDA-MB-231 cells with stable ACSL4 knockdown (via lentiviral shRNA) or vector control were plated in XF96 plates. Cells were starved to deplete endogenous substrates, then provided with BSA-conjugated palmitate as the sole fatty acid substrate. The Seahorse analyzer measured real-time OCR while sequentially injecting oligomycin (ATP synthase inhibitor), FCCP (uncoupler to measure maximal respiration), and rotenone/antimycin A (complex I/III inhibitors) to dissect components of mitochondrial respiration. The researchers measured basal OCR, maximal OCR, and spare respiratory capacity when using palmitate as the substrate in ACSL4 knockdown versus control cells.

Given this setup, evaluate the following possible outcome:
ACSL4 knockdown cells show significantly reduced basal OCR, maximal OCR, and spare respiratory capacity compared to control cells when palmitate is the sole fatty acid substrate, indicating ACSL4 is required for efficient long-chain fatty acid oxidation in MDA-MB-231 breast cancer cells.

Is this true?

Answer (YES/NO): YES